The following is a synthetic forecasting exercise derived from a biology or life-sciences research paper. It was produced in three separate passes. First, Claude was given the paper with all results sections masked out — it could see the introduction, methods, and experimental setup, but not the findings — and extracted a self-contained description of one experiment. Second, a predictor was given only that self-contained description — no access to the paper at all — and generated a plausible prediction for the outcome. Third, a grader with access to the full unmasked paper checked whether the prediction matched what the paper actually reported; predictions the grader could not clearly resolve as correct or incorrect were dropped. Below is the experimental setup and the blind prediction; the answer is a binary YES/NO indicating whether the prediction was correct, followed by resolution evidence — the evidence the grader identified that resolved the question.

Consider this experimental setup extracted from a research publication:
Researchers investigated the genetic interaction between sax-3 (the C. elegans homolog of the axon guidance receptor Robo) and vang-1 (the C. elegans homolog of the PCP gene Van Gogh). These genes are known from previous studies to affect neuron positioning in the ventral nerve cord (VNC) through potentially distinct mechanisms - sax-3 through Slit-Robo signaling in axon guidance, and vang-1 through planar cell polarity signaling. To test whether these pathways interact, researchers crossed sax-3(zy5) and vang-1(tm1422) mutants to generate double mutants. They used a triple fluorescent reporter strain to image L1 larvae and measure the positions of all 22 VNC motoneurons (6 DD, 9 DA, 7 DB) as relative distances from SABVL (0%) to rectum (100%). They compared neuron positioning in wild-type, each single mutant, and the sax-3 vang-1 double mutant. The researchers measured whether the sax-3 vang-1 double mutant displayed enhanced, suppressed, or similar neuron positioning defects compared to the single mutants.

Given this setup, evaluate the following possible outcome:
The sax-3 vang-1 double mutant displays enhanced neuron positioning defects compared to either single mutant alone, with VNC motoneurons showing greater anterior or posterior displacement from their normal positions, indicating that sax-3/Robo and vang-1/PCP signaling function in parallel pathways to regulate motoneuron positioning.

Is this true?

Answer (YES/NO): YES